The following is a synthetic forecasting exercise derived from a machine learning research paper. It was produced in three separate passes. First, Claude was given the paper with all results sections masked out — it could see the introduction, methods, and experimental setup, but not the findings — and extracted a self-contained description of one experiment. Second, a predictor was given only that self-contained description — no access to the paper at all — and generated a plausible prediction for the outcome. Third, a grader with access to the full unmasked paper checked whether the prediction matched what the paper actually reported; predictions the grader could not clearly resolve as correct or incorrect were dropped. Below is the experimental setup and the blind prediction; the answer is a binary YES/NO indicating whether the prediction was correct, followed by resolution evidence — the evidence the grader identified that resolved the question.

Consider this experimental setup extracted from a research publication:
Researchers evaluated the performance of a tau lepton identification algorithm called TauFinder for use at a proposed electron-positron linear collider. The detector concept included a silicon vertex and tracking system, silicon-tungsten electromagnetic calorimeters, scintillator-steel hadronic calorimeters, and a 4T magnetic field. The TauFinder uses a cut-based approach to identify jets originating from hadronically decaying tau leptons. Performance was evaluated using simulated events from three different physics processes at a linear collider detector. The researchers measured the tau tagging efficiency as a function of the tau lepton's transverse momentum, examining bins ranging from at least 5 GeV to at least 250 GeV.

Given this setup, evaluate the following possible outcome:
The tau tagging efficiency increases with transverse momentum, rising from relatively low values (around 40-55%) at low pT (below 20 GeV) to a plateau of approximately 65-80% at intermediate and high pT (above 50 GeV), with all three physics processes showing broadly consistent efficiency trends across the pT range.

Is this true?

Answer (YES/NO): NO